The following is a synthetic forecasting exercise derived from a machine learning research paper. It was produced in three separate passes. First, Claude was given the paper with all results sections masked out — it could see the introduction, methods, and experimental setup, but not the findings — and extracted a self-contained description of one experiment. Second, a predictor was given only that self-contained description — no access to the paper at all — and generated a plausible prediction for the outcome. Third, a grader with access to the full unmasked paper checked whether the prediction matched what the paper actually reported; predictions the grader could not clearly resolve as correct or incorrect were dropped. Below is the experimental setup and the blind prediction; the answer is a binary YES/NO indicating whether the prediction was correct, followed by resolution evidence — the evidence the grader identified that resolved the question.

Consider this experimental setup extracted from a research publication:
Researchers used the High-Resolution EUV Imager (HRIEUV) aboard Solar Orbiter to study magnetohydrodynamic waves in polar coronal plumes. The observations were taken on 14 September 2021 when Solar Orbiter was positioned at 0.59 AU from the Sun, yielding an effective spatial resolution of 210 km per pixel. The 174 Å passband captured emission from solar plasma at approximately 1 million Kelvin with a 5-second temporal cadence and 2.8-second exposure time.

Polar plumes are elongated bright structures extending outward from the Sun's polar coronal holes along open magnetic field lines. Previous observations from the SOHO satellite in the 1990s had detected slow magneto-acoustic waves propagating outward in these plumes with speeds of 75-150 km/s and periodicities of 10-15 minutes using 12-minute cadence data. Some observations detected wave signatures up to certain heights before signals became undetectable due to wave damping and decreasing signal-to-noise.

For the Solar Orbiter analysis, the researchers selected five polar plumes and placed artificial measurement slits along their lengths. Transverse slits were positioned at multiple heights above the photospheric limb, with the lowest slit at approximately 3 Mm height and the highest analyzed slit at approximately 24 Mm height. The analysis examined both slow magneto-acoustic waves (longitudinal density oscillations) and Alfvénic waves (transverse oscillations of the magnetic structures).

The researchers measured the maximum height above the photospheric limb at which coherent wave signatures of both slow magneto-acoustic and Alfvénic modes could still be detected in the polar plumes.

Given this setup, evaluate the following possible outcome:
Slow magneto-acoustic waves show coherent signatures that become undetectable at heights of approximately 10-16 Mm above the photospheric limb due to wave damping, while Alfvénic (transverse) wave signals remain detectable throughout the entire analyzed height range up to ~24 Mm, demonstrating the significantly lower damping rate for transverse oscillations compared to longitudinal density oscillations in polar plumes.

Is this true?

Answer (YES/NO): NO